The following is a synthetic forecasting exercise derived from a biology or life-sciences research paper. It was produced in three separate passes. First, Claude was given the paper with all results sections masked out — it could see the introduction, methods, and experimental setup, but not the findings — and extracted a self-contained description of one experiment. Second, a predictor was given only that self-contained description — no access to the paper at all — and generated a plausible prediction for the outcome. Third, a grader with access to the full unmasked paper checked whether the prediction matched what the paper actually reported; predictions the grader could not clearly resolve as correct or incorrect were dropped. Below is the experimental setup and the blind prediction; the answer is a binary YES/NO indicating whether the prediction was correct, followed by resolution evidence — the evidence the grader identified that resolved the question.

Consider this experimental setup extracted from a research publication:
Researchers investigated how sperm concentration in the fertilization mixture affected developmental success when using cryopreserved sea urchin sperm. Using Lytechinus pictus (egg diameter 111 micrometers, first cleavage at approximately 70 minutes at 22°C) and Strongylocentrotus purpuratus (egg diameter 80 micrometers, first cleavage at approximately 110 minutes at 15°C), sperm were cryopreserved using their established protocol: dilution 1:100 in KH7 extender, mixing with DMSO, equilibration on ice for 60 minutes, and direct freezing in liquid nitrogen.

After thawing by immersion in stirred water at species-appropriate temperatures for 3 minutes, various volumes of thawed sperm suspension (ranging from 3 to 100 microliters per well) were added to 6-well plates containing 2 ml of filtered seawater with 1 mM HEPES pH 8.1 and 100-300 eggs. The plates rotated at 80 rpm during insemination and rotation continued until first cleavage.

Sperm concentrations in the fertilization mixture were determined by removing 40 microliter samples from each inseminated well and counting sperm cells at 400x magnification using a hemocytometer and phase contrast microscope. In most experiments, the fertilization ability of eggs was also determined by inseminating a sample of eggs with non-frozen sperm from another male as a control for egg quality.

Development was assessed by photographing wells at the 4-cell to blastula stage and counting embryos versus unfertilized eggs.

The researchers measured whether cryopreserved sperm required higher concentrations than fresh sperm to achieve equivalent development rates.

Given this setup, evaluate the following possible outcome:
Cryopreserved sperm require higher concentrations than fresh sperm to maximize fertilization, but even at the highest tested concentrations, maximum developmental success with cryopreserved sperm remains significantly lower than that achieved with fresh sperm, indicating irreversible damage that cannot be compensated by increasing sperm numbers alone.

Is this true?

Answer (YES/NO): NO